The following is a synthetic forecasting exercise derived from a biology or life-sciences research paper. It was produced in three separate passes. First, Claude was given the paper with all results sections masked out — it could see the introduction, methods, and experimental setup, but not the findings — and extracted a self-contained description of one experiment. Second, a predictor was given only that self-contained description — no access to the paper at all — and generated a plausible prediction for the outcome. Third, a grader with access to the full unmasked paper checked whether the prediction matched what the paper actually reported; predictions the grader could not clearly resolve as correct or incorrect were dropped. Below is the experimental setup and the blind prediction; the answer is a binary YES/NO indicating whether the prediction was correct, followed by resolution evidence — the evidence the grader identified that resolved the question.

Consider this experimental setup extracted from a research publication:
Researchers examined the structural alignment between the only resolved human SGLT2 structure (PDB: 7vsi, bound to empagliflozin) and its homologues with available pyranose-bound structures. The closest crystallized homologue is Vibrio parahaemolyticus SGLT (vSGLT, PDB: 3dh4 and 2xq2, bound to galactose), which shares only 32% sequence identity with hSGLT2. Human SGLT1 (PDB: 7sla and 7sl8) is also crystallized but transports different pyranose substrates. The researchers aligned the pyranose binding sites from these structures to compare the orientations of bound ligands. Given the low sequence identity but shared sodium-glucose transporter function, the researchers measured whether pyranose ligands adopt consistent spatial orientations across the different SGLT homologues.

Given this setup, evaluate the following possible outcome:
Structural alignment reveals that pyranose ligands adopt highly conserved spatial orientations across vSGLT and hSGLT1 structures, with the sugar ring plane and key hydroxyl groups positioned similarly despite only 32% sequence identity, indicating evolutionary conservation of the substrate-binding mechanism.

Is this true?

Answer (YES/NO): YES